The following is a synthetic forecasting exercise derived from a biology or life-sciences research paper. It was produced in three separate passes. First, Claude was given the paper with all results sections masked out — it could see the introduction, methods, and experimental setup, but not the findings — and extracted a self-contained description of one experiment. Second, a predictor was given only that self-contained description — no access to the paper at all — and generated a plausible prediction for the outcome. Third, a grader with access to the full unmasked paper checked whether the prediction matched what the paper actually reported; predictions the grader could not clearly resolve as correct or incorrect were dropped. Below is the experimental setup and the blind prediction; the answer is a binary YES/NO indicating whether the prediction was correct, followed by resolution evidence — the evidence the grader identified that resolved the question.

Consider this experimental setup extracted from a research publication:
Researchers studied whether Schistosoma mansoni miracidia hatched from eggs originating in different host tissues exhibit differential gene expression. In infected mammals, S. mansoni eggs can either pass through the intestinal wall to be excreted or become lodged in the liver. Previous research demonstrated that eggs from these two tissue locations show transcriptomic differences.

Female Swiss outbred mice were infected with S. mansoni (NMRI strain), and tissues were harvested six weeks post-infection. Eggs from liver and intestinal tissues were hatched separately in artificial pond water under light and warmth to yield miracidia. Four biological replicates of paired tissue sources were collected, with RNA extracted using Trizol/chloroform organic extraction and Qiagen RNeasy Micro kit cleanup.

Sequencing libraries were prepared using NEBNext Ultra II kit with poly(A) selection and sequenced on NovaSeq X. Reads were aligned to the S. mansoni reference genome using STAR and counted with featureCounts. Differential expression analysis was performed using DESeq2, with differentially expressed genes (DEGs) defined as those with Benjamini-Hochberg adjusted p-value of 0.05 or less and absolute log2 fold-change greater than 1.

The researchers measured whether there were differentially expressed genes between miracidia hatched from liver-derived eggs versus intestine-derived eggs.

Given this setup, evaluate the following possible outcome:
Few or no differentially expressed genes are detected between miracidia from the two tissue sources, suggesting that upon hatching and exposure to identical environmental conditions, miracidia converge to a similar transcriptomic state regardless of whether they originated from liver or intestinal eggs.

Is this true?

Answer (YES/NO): NO